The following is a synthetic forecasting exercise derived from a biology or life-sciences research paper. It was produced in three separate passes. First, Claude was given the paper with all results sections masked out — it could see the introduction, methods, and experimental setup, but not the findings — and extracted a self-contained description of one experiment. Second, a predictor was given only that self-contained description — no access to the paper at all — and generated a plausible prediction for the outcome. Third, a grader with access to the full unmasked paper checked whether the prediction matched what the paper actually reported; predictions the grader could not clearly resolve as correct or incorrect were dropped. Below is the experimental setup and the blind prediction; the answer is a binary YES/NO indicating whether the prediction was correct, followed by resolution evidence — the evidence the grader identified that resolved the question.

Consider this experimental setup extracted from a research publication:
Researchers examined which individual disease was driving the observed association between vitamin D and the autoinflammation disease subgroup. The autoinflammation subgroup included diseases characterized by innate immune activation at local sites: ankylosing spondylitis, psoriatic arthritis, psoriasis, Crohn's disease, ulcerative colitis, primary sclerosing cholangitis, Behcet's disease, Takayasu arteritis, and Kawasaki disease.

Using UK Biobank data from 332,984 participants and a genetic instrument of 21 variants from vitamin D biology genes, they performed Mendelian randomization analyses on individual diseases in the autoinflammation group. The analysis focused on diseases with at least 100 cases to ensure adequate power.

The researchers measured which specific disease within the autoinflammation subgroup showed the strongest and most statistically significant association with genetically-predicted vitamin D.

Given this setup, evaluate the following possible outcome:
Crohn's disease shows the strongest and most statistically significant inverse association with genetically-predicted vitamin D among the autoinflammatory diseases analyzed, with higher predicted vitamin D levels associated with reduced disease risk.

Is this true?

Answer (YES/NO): NO